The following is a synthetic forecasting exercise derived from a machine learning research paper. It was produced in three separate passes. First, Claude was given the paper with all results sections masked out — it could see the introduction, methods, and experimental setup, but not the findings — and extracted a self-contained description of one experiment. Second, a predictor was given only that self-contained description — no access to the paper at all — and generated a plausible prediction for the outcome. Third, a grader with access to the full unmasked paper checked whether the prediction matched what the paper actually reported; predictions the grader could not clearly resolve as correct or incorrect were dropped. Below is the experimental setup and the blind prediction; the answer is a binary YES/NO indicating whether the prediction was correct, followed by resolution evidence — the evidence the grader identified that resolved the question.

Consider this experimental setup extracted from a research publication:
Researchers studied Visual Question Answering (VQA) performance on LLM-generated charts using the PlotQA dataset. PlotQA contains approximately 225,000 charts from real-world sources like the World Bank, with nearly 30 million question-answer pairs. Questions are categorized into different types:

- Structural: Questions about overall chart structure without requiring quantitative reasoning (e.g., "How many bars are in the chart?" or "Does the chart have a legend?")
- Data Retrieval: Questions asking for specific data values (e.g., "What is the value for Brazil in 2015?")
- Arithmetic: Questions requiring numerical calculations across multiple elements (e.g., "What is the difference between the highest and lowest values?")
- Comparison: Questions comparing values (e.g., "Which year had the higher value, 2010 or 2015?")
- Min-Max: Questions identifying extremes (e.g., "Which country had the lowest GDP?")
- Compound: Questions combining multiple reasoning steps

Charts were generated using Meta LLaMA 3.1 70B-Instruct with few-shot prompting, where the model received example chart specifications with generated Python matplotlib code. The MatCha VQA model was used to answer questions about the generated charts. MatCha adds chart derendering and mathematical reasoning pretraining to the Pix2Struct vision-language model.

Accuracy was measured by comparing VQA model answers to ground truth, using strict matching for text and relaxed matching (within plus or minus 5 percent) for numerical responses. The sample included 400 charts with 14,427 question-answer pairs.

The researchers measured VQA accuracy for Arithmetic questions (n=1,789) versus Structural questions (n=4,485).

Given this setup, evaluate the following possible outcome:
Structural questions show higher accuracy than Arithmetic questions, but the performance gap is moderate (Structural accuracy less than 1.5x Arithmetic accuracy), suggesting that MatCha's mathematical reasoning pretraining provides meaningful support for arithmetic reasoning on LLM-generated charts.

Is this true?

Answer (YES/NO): NO